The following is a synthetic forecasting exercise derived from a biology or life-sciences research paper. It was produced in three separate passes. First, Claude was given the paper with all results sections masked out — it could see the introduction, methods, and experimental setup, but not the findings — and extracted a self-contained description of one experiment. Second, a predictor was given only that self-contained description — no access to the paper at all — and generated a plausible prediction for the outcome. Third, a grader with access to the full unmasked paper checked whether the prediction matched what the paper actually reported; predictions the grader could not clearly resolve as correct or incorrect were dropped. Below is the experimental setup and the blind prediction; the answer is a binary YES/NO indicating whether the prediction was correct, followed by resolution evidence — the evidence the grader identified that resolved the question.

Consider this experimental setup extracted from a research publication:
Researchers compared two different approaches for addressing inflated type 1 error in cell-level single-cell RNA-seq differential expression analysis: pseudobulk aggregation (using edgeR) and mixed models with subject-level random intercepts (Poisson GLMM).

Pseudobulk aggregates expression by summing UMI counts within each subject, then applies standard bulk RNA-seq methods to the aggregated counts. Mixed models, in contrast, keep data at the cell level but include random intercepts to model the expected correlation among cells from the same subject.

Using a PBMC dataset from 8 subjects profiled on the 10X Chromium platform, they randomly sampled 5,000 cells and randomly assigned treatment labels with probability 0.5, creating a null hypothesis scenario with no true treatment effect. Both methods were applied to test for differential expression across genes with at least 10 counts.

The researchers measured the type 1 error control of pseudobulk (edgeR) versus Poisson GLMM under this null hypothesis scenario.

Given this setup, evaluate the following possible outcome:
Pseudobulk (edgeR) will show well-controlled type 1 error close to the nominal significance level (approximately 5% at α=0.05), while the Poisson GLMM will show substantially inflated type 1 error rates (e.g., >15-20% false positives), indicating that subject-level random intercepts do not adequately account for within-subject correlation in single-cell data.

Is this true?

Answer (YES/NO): NO